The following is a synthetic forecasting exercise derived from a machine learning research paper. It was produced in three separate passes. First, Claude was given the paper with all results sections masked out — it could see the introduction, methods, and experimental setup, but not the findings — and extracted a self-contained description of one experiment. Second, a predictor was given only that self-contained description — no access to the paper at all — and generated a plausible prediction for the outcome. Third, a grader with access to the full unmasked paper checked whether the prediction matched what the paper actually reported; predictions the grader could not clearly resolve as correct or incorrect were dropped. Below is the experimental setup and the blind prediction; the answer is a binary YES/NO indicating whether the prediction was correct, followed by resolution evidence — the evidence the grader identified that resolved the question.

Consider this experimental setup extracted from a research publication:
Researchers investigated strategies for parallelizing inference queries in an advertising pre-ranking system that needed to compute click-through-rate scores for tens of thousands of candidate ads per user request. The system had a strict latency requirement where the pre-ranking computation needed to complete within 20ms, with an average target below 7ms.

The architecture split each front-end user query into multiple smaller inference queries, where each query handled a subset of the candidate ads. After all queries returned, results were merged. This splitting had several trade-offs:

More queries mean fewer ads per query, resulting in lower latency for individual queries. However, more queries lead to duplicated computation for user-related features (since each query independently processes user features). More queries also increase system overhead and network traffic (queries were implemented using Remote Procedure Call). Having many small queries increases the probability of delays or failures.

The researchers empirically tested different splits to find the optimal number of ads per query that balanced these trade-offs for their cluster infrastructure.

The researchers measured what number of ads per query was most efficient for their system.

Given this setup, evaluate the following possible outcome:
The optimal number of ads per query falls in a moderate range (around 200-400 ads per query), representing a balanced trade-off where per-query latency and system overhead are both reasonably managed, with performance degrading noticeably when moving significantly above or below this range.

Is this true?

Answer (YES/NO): YES